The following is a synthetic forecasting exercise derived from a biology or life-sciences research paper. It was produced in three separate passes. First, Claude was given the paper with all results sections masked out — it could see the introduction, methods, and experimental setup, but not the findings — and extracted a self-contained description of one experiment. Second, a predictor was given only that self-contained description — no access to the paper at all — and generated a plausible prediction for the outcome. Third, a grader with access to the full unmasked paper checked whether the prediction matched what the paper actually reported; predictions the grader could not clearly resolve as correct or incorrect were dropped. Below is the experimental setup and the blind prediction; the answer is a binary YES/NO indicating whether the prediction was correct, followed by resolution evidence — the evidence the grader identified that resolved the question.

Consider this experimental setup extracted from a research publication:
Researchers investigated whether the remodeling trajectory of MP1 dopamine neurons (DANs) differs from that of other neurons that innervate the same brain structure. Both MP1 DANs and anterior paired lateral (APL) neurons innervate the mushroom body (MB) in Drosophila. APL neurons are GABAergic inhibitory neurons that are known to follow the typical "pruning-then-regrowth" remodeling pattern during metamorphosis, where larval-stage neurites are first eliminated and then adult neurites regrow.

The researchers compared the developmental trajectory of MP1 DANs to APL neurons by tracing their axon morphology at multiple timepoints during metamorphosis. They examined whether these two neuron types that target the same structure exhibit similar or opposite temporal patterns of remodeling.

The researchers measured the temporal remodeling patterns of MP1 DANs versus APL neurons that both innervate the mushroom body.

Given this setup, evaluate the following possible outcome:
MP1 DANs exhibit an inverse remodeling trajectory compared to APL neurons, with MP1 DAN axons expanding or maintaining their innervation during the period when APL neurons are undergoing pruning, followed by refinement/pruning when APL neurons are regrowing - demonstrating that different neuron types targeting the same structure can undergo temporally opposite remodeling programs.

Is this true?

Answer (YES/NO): YES